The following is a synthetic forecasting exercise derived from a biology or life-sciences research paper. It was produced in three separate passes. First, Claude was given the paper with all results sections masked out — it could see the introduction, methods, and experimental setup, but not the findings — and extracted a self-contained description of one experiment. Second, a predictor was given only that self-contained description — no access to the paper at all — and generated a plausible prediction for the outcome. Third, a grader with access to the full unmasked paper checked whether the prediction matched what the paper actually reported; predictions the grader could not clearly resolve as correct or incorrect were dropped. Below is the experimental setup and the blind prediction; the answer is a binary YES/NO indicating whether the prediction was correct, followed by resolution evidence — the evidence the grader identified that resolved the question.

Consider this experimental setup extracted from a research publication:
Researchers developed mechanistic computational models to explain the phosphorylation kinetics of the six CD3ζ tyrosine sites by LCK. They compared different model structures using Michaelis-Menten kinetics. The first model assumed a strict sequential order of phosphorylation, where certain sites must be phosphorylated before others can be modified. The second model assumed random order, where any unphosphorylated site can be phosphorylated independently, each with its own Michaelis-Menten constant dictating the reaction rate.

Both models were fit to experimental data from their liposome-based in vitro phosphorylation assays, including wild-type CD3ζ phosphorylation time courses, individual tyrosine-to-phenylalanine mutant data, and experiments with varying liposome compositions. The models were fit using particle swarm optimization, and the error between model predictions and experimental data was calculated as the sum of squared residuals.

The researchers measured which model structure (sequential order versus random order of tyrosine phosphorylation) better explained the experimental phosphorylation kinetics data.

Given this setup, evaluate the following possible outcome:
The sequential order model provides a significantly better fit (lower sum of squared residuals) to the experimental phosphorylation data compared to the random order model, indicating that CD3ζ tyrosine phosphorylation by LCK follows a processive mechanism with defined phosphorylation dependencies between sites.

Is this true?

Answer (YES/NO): NO